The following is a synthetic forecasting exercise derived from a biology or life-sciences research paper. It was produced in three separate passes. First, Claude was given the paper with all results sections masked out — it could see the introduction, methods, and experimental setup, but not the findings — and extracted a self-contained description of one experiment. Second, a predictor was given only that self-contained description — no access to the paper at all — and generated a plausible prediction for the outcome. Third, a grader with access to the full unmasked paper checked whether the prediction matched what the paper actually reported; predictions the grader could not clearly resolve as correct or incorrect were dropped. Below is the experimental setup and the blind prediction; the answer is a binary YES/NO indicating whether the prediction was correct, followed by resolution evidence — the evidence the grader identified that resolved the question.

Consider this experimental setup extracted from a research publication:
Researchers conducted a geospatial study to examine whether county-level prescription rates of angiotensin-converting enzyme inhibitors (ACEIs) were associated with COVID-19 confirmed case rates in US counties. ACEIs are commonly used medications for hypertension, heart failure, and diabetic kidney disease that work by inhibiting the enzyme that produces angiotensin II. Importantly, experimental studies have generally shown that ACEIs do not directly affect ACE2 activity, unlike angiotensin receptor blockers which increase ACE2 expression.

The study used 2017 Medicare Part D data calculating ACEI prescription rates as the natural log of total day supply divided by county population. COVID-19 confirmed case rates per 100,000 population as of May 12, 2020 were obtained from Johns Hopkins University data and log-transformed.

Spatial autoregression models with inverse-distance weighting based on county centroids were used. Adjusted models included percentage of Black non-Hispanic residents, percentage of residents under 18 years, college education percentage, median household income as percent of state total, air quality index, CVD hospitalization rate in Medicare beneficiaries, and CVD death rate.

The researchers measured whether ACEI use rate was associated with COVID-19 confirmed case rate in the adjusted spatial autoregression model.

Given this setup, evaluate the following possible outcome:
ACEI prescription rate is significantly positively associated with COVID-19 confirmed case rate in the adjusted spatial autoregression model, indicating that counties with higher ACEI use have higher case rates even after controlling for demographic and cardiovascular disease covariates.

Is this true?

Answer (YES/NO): NO